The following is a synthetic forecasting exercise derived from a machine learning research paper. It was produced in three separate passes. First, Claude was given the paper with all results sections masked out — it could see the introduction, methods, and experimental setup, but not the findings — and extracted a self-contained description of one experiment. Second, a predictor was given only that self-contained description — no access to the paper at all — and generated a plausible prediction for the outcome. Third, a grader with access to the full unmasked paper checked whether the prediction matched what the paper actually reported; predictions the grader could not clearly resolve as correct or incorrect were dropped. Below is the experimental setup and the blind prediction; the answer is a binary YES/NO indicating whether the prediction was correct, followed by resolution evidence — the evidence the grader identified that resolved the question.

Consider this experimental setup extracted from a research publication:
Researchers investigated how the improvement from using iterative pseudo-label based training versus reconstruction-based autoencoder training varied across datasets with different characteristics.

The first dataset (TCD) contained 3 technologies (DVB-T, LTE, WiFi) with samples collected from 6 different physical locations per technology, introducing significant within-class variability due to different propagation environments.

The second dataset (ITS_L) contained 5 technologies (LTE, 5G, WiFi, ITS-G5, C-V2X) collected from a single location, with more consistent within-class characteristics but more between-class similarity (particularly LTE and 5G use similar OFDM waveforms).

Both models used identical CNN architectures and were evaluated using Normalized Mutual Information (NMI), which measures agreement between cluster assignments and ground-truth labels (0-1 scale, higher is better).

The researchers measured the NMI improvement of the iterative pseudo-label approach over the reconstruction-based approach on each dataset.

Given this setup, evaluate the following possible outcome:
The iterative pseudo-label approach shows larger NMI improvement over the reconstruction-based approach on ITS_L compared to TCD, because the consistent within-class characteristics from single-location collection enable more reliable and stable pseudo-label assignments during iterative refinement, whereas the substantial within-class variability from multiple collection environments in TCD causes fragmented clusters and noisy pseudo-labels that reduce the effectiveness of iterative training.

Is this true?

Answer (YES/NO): NO